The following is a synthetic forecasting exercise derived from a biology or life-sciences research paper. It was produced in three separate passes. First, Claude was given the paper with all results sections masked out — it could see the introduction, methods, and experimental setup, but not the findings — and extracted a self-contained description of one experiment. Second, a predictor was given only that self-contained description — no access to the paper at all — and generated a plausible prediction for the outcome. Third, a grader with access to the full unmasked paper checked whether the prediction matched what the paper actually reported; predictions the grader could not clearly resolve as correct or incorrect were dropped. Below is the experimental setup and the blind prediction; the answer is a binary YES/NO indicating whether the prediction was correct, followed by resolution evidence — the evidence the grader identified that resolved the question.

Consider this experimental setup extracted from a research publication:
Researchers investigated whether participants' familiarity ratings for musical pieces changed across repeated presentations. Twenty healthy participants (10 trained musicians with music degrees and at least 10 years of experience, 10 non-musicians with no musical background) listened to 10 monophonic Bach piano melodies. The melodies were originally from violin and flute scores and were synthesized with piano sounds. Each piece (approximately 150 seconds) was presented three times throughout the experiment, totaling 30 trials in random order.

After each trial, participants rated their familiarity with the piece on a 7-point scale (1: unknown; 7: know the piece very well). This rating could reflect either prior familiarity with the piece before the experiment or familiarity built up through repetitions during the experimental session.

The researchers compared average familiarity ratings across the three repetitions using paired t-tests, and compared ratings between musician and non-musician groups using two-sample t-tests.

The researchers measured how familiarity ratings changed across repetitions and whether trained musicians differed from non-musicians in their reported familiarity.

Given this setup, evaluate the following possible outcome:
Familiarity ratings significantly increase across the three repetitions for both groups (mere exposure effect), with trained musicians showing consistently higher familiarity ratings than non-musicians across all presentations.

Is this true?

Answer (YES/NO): NO